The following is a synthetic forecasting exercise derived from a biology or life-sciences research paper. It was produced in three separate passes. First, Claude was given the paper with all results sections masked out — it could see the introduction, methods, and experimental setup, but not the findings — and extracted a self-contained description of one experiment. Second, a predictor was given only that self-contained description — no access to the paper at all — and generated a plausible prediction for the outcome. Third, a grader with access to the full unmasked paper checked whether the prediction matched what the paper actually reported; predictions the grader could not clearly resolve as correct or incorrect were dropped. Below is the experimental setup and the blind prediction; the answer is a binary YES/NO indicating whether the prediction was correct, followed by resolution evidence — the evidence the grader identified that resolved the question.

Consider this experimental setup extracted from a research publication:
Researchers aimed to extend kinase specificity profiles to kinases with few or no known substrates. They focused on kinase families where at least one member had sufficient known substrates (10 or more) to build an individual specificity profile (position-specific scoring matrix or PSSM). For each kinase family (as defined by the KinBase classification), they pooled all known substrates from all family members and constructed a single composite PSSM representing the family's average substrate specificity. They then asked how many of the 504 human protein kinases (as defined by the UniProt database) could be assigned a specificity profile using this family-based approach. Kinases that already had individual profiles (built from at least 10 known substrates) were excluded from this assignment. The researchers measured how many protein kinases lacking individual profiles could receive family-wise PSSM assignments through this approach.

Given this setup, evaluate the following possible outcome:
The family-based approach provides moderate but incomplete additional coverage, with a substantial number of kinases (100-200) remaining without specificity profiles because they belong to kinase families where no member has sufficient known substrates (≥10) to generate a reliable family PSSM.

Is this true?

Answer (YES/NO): YES